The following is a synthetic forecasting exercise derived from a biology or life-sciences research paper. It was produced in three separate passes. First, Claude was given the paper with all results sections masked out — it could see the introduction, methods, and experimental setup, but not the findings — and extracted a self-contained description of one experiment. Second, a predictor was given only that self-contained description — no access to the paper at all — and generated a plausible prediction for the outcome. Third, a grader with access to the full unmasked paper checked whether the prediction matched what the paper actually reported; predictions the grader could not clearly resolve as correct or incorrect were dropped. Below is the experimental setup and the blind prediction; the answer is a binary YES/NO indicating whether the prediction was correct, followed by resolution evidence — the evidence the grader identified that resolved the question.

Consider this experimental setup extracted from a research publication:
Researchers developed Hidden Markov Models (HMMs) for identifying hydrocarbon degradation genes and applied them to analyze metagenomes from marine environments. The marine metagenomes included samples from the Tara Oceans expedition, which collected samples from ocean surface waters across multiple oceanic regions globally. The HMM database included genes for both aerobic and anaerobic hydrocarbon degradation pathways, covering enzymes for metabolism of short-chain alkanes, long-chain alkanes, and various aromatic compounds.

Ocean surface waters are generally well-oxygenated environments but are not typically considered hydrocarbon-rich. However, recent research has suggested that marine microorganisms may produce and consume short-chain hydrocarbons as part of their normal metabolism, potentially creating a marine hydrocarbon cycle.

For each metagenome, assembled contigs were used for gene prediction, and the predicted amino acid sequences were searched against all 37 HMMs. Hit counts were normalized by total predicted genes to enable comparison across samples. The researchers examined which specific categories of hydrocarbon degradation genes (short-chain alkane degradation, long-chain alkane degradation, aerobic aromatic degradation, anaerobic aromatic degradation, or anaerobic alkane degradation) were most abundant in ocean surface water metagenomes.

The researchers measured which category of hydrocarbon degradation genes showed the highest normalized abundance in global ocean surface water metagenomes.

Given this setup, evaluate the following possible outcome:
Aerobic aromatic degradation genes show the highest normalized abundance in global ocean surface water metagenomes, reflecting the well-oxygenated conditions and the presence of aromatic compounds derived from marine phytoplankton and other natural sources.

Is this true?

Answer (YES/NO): NO